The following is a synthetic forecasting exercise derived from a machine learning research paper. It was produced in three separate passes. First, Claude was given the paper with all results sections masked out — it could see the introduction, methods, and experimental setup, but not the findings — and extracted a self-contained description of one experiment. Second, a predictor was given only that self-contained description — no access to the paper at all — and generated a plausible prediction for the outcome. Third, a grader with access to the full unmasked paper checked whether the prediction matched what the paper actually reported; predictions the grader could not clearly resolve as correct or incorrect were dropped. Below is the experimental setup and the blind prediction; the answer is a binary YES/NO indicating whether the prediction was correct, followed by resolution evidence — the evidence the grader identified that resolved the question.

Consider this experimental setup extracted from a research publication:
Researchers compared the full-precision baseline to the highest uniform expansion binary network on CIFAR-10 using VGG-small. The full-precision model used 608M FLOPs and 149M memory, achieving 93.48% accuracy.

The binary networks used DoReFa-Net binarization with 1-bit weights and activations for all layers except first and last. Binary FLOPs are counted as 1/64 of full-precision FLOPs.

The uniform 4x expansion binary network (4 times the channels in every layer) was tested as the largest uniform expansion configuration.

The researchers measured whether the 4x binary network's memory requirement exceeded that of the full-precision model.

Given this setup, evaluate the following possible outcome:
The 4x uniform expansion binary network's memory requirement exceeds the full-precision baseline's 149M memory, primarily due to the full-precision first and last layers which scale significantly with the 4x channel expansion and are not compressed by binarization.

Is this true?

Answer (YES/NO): NO